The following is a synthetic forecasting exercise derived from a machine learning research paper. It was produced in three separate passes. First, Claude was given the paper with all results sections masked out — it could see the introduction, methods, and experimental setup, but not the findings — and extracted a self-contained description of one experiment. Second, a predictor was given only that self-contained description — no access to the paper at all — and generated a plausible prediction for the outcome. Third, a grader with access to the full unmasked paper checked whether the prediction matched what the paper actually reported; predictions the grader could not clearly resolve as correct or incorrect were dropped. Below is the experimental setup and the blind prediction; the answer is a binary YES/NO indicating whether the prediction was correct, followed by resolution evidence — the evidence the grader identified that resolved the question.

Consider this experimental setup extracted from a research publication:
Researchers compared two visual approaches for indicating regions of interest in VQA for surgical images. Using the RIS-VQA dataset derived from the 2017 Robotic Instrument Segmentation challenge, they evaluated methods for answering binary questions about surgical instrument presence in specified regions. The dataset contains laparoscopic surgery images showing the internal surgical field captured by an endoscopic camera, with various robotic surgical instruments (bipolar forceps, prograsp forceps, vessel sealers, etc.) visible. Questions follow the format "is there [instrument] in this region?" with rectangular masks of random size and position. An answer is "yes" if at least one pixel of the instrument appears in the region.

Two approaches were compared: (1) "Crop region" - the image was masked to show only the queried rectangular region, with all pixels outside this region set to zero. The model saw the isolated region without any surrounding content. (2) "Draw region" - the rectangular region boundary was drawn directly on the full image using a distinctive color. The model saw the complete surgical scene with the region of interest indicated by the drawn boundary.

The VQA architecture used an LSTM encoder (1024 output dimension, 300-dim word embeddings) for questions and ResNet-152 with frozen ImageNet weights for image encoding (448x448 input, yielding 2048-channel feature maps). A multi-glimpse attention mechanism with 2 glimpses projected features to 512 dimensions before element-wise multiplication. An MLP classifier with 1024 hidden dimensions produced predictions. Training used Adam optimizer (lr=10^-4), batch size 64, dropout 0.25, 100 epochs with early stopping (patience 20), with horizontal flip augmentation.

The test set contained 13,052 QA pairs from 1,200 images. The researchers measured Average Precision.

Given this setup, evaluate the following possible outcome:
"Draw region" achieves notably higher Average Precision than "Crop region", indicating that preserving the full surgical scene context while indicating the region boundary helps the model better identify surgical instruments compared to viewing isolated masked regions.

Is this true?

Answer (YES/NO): NO